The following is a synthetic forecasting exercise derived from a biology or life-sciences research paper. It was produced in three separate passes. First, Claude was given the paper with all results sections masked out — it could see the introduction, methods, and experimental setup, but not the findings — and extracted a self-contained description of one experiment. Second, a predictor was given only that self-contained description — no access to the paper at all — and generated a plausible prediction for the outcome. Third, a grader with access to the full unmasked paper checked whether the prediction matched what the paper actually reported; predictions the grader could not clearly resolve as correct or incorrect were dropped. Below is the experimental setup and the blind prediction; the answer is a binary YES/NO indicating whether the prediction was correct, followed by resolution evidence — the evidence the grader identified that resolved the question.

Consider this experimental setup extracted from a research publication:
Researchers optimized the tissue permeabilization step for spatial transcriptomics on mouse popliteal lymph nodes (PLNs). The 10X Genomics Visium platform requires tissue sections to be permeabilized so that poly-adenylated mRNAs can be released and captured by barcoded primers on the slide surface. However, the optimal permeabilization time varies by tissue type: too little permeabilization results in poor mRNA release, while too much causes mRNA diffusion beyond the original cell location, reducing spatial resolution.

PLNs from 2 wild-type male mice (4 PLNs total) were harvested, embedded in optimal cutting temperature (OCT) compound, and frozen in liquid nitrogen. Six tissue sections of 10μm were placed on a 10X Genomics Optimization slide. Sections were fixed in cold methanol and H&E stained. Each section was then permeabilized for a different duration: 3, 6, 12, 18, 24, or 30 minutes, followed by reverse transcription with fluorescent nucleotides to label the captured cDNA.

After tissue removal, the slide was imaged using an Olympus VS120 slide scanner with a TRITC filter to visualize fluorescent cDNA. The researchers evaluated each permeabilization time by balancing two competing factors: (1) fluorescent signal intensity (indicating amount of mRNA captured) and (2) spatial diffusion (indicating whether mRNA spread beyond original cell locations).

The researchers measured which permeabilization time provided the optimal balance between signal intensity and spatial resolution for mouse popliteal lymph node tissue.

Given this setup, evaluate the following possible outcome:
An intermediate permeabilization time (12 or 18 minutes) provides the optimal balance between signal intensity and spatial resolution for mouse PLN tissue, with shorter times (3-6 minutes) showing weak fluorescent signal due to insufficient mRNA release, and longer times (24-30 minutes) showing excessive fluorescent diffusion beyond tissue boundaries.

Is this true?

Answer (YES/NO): YES